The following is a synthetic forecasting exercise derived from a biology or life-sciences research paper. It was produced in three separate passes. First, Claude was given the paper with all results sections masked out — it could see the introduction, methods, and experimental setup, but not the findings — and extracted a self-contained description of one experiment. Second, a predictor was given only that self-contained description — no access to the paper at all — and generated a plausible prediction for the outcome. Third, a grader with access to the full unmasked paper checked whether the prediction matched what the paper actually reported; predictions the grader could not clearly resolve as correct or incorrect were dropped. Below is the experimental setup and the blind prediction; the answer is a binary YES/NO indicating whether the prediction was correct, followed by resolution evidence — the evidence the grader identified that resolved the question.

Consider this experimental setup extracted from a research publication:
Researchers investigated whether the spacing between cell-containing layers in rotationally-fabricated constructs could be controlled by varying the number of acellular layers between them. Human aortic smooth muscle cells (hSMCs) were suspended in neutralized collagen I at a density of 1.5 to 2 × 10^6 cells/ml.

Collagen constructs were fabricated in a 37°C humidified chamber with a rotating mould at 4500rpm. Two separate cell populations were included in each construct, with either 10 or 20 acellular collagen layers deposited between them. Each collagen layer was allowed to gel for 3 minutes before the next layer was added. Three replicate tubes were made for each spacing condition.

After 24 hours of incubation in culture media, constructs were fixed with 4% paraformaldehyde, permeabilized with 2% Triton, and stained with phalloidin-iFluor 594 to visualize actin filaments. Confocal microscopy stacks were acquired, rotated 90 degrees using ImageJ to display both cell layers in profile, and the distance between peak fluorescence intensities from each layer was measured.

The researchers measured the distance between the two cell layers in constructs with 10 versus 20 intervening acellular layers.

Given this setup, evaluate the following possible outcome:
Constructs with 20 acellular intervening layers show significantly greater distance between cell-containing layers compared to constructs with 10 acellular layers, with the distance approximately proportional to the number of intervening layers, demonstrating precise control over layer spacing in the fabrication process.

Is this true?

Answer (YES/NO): YES